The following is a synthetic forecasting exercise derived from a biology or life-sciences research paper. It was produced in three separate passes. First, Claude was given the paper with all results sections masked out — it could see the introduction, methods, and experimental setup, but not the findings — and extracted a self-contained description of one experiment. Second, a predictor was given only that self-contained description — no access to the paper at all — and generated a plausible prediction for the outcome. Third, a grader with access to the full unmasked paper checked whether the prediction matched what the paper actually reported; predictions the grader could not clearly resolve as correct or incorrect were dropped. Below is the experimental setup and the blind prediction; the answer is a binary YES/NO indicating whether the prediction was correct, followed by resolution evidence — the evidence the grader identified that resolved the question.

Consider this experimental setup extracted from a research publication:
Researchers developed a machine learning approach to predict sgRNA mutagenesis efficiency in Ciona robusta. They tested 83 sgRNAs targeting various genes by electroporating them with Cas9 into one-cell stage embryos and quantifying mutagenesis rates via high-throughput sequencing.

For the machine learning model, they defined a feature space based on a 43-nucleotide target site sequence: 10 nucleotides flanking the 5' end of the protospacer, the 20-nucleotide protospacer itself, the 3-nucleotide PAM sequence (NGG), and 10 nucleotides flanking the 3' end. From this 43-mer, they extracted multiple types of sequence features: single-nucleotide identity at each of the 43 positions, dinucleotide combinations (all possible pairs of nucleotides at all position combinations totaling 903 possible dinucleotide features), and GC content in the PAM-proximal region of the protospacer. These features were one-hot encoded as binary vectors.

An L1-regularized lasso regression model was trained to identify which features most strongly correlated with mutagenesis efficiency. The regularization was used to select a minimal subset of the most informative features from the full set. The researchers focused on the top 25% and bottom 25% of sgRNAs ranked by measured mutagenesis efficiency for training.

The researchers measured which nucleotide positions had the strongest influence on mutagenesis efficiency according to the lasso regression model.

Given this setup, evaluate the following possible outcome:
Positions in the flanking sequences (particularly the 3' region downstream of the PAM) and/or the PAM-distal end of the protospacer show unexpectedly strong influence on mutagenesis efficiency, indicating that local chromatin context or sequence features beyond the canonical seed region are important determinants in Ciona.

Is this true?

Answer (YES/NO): NO